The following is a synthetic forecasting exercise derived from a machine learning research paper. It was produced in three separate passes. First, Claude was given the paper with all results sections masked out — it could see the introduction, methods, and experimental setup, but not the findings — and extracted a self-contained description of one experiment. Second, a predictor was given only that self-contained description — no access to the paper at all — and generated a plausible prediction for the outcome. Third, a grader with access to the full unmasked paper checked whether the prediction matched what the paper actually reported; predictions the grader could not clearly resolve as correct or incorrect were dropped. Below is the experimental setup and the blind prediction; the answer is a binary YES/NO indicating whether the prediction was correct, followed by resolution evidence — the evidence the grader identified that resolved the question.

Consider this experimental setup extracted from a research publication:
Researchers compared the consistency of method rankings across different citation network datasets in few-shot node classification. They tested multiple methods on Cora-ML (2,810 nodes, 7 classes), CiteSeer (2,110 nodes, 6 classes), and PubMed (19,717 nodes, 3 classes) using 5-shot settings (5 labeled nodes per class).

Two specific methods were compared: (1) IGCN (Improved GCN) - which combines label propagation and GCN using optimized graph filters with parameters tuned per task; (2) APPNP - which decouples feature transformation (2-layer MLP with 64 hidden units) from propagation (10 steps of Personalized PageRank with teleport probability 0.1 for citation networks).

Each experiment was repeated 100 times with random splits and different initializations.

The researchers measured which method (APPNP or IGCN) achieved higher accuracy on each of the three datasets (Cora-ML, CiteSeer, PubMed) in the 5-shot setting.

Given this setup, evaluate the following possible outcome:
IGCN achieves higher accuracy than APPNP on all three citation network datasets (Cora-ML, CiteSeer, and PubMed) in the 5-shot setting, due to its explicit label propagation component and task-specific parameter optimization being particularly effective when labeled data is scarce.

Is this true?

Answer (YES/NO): NO